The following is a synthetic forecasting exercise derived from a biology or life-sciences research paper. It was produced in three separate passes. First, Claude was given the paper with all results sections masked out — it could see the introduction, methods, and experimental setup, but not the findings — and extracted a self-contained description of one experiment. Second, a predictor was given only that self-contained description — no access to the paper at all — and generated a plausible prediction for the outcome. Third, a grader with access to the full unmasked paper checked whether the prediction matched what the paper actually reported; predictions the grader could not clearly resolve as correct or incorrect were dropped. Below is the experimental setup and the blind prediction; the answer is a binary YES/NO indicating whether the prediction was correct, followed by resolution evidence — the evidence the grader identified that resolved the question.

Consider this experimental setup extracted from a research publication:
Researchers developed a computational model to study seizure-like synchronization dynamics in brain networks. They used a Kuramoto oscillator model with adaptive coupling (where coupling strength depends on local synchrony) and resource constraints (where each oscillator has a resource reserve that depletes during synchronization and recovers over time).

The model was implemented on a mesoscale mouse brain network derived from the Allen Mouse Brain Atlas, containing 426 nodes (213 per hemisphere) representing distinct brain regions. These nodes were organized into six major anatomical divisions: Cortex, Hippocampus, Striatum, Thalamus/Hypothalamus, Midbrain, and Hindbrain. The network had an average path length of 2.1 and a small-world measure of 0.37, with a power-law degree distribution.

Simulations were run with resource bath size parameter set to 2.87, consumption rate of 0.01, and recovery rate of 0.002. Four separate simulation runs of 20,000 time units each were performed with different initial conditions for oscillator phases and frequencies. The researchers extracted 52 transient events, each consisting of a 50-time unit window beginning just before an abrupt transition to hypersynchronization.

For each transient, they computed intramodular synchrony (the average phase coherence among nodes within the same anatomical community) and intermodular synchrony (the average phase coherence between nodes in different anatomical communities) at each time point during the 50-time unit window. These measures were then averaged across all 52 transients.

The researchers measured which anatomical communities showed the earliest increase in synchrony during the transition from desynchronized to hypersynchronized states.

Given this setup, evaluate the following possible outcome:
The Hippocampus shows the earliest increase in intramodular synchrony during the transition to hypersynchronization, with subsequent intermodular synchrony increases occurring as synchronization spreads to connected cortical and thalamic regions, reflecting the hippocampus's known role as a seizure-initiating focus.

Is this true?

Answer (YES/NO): NO